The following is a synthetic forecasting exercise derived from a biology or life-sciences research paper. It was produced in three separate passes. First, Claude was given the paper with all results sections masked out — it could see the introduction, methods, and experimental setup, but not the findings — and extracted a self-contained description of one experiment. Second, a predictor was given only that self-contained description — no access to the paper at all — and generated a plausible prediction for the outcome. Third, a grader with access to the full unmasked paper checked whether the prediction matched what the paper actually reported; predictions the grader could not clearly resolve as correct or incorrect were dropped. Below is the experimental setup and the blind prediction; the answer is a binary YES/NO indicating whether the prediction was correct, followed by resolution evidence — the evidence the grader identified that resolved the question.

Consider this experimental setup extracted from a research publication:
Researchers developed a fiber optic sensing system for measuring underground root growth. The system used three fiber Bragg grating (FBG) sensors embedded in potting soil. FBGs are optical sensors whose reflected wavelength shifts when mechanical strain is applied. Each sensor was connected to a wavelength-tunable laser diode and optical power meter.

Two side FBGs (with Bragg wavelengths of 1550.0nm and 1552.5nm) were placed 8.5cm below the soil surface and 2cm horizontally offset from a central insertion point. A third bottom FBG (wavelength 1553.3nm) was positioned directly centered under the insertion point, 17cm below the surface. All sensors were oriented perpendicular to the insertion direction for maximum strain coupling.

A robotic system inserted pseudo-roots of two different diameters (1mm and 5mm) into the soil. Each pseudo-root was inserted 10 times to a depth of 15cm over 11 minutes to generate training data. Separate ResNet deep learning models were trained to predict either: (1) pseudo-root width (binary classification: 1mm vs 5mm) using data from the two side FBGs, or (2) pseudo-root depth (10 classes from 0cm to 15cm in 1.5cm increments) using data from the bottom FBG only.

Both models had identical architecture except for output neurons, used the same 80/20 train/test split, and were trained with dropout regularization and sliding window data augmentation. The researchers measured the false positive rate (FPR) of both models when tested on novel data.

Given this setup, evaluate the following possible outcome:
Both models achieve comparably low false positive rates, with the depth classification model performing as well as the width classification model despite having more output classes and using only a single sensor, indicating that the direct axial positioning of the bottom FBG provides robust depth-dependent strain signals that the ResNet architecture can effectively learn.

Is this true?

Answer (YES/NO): NO